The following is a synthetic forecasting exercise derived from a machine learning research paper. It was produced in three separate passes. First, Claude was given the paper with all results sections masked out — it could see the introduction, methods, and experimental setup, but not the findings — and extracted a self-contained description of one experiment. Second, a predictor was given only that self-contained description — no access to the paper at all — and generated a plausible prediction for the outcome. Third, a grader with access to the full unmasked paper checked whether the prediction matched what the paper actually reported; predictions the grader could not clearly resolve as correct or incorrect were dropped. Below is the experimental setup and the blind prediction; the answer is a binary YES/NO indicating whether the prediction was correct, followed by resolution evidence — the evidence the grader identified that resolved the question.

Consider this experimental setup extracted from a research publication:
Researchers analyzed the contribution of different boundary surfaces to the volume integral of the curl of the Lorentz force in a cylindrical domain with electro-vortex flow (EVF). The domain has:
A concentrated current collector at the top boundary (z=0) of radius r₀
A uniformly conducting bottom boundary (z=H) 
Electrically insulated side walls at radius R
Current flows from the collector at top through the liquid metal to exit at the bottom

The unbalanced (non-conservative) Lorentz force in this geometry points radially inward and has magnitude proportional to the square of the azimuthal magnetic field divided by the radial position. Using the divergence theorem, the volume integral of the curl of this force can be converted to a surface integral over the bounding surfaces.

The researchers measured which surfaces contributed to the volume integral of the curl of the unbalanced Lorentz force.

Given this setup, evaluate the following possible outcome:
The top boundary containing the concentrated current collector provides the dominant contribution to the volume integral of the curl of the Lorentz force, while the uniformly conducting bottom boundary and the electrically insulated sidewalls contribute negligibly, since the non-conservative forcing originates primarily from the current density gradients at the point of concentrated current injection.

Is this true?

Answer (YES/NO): NO